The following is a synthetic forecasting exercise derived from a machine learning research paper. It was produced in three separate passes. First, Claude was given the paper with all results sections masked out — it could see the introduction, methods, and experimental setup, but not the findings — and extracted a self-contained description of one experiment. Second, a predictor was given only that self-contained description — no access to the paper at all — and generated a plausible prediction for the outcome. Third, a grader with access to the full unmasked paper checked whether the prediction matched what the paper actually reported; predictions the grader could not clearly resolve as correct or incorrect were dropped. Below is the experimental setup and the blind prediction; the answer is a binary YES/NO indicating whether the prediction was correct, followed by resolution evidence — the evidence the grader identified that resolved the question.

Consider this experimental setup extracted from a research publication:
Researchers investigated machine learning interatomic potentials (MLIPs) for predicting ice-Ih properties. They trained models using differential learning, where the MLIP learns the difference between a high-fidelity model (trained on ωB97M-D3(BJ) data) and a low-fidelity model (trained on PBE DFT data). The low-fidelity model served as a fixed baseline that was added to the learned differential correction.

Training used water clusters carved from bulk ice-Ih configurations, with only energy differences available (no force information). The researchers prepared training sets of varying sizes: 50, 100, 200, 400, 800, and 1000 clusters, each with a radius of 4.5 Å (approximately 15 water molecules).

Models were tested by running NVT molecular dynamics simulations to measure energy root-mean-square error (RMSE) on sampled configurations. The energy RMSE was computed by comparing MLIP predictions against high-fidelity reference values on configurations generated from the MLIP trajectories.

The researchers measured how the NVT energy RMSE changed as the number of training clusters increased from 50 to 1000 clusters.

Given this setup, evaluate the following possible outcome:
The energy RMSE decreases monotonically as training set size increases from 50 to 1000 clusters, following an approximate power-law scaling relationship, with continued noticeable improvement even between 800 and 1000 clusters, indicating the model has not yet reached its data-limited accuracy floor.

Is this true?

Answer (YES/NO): NO